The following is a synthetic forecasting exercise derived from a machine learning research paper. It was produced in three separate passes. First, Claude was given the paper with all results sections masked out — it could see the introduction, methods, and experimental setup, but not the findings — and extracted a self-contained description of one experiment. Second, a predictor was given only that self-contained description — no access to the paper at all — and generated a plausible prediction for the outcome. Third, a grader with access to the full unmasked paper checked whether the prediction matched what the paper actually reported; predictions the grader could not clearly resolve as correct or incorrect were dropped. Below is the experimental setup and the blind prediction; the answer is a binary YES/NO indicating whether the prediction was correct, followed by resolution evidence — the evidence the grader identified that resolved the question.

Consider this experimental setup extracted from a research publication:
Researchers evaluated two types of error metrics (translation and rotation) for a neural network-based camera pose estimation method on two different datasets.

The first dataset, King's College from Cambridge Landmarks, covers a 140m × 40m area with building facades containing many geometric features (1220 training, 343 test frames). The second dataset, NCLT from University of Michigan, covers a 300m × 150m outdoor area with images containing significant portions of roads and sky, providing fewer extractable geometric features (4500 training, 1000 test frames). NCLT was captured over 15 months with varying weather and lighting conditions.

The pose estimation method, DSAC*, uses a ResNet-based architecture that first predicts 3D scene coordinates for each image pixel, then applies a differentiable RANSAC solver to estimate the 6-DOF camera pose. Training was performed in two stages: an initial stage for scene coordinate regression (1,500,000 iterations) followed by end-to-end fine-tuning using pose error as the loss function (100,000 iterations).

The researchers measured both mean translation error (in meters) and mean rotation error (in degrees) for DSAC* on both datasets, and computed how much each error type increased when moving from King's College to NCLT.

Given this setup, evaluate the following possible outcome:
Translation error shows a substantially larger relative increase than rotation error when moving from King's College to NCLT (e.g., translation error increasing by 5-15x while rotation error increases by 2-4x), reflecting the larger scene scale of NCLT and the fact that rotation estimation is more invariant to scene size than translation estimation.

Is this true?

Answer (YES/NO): NO